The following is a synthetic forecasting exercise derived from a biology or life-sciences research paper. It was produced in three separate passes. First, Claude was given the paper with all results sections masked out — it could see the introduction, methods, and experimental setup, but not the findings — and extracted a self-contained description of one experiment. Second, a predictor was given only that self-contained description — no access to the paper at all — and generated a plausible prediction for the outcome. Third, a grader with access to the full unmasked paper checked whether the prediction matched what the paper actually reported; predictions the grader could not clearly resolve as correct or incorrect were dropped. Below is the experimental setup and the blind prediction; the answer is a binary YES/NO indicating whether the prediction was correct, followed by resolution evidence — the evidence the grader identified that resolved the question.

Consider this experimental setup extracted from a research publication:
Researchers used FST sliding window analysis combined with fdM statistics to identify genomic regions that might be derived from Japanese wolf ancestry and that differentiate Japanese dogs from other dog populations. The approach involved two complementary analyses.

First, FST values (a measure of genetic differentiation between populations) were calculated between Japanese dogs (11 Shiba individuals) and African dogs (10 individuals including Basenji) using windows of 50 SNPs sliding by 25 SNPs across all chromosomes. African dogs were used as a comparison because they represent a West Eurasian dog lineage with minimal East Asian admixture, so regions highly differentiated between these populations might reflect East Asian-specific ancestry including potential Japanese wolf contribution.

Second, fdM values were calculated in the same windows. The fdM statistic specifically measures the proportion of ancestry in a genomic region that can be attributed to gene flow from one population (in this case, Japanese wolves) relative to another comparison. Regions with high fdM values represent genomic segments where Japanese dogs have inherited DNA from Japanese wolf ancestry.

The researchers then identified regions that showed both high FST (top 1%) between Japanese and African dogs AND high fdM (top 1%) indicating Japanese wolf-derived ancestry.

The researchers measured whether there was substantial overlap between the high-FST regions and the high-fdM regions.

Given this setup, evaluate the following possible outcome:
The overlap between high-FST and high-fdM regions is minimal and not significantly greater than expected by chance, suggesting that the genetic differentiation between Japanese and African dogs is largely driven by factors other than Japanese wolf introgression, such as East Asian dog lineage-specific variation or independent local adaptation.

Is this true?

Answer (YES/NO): NO